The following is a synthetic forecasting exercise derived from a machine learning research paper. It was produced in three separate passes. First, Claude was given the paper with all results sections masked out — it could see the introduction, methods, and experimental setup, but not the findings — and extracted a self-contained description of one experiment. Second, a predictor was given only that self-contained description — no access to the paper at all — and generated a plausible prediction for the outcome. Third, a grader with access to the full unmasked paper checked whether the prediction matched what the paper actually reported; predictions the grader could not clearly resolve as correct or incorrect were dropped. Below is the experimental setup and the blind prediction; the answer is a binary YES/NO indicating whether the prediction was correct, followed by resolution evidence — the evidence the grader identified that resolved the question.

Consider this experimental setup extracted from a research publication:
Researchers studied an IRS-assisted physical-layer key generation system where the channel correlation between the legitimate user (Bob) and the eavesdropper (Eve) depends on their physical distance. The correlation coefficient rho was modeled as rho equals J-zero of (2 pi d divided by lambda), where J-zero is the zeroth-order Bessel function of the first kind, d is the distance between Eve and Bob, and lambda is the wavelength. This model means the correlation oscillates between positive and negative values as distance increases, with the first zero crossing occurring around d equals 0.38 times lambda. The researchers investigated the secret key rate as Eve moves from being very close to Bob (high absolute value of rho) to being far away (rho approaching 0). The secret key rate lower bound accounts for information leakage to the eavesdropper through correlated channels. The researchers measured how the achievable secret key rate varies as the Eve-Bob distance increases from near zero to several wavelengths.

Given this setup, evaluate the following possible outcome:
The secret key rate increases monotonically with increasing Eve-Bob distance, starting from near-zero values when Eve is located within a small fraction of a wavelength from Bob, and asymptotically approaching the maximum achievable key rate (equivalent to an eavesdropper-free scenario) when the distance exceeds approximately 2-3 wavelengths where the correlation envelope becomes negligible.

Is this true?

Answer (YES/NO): NO